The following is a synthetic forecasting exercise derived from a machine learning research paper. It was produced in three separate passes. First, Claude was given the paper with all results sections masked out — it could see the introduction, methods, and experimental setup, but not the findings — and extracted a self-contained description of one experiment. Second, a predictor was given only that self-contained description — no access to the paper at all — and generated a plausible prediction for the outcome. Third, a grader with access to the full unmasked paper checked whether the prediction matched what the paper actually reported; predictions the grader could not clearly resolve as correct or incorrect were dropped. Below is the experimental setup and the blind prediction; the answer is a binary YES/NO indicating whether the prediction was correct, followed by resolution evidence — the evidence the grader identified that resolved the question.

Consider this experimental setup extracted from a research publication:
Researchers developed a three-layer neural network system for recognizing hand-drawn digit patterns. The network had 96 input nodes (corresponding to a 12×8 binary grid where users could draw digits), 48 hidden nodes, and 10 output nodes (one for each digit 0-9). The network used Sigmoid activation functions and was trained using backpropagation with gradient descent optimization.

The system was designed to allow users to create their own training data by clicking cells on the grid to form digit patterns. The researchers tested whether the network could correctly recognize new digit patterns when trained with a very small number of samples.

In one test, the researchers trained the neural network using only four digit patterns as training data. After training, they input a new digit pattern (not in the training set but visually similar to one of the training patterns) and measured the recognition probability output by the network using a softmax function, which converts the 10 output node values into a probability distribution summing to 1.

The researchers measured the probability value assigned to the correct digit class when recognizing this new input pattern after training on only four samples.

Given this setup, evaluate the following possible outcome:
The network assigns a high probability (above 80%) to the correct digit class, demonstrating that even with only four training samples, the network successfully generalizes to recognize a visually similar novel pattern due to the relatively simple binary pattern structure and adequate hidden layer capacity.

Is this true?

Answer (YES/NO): YES